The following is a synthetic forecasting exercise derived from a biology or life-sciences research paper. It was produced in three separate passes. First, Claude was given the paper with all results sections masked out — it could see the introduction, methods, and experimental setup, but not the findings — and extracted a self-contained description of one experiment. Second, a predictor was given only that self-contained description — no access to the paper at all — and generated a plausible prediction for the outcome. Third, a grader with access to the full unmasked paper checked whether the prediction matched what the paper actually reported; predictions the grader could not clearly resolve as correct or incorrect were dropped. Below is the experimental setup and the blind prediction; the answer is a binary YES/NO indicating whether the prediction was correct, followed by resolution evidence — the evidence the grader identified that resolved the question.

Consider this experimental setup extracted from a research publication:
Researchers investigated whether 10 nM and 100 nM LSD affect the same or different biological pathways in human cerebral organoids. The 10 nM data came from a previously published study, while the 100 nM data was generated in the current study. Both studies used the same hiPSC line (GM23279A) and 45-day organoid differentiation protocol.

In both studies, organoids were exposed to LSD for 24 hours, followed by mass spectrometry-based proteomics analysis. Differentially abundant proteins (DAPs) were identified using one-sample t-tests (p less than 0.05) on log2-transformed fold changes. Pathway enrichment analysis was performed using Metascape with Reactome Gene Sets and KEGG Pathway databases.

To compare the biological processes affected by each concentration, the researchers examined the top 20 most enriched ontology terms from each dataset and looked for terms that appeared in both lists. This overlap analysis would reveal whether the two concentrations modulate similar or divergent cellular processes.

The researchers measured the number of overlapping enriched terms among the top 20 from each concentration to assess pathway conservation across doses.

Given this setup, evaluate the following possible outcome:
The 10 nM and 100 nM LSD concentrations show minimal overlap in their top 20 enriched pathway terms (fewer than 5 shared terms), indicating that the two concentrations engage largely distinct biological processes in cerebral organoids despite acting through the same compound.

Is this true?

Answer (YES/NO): NO